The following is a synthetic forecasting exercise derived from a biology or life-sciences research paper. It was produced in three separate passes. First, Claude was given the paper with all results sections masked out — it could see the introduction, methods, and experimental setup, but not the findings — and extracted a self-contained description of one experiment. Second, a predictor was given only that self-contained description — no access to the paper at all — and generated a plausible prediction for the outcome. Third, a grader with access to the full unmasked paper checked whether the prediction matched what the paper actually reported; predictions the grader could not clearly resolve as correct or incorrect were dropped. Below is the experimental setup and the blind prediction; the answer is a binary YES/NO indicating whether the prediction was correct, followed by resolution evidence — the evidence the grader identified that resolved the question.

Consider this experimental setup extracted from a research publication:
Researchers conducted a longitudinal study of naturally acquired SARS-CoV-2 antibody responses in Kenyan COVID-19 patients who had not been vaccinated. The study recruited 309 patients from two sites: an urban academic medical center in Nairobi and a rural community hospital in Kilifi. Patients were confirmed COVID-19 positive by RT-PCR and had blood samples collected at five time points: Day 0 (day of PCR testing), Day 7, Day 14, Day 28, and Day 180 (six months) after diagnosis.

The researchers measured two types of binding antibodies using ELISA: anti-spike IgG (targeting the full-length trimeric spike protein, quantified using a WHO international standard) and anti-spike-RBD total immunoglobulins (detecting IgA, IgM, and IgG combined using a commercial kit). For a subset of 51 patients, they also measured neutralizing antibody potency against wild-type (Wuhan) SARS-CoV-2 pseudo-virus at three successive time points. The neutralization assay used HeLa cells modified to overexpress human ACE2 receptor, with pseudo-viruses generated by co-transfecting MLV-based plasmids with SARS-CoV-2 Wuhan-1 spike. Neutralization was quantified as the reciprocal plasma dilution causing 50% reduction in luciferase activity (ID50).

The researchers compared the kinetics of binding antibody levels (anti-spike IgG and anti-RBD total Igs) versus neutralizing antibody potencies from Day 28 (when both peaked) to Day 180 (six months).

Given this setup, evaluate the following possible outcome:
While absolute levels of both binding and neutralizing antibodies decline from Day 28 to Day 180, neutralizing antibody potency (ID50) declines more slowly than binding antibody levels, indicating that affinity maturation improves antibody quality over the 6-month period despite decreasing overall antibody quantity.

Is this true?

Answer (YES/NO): NO